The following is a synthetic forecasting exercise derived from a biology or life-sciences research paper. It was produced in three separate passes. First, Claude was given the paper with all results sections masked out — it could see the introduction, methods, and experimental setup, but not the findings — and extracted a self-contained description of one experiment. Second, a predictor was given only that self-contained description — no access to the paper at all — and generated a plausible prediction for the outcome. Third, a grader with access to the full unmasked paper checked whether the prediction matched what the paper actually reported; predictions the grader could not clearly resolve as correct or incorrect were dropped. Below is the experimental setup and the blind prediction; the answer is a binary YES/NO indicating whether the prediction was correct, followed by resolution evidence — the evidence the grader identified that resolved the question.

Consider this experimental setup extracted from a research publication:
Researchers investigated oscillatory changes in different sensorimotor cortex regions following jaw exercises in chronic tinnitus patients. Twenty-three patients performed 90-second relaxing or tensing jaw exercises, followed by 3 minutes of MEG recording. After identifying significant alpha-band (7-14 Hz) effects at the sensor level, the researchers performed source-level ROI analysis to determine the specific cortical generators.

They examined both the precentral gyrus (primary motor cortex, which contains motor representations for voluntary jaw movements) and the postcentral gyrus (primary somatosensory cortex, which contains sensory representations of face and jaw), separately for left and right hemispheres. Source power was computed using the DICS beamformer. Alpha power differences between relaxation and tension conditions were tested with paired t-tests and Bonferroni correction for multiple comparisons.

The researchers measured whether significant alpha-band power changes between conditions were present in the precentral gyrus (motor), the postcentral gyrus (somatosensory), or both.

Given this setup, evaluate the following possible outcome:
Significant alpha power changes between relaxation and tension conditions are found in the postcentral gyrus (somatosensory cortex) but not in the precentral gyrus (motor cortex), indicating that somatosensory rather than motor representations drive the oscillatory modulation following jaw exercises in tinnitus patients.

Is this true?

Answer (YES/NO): NO